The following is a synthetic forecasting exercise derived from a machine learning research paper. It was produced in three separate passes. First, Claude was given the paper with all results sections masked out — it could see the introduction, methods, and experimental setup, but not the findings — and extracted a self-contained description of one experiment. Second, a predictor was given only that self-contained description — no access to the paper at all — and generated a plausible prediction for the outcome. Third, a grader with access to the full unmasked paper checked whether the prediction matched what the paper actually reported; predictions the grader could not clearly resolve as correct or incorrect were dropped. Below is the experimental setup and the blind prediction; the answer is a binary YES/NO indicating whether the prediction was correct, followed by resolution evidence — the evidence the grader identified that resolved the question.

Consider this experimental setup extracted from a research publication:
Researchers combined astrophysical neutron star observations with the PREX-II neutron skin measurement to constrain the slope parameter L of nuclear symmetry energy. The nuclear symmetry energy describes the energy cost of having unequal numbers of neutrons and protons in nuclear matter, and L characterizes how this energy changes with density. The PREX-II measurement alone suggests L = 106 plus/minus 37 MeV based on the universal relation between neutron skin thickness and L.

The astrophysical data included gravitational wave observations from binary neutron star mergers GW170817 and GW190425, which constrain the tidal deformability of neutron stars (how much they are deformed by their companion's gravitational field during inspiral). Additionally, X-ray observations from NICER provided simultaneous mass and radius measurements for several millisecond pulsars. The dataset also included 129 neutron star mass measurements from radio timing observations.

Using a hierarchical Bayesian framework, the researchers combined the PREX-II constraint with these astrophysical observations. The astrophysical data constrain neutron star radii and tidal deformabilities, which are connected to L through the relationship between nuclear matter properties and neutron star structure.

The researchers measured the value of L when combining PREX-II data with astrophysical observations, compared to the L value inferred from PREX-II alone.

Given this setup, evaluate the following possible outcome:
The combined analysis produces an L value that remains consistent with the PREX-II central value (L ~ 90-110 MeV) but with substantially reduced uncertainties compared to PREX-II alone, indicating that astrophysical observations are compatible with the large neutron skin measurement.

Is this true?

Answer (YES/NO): NO